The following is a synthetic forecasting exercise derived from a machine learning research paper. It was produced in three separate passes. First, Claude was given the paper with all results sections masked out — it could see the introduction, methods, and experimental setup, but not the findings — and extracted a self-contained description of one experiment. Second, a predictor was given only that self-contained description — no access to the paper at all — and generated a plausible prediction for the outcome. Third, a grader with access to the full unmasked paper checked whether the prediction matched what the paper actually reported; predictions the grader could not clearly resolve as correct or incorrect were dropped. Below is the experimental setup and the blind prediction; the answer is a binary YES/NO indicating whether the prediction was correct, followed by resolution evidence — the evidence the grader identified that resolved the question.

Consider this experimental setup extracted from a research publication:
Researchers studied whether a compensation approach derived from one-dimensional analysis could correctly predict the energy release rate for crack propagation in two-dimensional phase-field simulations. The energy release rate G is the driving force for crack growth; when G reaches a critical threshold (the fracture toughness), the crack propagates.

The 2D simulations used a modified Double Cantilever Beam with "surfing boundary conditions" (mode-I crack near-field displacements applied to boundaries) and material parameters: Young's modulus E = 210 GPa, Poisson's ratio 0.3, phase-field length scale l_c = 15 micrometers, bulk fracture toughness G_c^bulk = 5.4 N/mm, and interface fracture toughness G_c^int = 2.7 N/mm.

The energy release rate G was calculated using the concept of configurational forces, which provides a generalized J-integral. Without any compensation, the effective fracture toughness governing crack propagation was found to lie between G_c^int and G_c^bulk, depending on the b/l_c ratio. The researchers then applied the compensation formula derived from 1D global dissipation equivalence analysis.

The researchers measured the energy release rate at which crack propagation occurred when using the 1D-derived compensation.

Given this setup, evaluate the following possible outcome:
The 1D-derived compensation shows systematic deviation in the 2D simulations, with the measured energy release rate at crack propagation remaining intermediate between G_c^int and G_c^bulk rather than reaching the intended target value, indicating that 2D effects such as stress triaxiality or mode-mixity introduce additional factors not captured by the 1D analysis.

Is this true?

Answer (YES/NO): NO